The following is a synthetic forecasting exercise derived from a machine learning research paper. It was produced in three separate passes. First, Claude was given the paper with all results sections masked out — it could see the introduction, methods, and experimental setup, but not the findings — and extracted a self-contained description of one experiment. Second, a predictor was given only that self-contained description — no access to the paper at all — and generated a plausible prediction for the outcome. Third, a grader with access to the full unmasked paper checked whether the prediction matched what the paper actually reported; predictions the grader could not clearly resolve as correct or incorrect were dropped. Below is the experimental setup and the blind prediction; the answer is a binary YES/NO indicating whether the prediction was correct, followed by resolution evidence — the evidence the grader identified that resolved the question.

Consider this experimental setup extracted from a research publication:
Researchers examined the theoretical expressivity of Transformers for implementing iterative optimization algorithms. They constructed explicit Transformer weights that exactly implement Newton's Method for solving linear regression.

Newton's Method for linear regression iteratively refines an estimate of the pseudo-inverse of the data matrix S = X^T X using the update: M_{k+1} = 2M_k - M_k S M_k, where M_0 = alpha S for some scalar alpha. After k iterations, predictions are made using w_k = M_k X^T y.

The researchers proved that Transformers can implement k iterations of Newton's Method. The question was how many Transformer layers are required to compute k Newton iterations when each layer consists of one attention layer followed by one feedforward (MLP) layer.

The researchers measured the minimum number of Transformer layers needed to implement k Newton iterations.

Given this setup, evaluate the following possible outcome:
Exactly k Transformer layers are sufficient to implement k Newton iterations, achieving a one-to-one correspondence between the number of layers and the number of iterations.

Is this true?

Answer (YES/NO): NO